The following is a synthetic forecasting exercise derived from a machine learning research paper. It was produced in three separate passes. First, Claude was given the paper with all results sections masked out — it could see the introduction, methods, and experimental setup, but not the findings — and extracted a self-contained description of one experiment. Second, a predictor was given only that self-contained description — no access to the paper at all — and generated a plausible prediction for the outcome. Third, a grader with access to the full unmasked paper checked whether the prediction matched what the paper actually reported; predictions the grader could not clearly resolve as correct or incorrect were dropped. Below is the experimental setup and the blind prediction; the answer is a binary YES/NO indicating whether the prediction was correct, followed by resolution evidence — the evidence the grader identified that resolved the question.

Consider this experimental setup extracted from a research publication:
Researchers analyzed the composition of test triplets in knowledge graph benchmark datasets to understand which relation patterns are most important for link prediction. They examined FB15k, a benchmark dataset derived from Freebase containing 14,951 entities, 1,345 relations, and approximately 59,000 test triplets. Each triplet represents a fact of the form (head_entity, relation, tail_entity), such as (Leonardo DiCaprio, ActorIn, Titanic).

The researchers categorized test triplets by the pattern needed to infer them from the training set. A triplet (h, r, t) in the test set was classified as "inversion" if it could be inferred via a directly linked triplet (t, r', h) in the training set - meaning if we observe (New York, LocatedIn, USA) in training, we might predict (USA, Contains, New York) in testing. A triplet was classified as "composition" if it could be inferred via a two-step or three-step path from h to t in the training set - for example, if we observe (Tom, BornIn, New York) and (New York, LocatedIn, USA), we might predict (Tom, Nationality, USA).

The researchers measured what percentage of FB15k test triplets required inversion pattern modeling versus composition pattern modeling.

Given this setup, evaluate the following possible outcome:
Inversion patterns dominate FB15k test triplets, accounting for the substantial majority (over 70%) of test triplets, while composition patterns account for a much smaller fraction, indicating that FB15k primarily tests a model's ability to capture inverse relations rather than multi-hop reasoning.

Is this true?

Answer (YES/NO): YES